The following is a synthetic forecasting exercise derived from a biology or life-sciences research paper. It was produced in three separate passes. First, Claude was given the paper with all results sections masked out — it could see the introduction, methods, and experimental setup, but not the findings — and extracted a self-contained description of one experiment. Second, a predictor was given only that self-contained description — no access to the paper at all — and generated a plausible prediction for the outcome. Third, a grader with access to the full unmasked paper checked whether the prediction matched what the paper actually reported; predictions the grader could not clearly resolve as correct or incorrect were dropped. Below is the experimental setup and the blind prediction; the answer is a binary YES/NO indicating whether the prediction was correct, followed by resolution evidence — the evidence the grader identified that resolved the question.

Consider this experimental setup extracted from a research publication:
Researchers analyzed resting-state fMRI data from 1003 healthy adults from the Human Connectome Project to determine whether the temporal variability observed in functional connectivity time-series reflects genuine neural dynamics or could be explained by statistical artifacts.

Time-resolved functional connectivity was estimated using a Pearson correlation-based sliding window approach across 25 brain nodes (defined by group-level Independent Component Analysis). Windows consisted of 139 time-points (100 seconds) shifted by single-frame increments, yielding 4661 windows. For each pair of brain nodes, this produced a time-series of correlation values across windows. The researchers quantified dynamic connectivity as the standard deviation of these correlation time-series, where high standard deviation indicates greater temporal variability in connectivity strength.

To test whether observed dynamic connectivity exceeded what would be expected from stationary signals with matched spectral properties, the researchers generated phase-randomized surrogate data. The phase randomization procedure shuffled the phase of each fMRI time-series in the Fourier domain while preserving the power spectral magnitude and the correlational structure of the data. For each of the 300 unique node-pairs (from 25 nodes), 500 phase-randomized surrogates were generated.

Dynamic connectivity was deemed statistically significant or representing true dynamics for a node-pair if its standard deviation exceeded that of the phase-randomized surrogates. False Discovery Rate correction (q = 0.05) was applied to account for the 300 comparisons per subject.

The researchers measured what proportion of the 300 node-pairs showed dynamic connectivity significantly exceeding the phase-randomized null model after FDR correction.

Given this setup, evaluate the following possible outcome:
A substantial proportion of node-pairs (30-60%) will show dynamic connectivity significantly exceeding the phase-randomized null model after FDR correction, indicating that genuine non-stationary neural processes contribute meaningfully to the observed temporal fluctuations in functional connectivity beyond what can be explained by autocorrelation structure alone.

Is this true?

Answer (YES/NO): NO